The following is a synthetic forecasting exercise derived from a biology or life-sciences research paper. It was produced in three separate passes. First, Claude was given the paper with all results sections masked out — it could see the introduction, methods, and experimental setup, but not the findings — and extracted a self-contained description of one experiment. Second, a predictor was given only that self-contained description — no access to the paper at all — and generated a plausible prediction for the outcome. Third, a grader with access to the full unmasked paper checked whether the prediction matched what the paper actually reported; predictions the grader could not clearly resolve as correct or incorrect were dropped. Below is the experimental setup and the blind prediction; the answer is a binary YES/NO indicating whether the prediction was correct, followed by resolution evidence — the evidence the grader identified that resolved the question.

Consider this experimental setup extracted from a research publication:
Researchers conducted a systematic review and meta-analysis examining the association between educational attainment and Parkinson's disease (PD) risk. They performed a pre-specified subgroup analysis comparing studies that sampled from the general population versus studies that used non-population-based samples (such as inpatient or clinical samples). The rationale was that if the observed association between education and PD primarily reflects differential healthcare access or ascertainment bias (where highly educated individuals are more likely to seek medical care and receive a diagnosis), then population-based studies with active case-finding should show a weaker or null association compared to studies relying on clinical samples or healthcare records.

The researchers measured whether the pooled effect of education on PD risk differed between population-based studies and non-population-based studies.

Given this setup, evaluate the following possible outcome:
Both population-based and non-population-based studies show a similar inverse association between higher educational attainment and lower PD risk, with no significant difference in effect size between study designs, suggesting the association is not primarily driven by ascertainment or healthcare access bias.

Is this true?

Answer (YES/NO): NO